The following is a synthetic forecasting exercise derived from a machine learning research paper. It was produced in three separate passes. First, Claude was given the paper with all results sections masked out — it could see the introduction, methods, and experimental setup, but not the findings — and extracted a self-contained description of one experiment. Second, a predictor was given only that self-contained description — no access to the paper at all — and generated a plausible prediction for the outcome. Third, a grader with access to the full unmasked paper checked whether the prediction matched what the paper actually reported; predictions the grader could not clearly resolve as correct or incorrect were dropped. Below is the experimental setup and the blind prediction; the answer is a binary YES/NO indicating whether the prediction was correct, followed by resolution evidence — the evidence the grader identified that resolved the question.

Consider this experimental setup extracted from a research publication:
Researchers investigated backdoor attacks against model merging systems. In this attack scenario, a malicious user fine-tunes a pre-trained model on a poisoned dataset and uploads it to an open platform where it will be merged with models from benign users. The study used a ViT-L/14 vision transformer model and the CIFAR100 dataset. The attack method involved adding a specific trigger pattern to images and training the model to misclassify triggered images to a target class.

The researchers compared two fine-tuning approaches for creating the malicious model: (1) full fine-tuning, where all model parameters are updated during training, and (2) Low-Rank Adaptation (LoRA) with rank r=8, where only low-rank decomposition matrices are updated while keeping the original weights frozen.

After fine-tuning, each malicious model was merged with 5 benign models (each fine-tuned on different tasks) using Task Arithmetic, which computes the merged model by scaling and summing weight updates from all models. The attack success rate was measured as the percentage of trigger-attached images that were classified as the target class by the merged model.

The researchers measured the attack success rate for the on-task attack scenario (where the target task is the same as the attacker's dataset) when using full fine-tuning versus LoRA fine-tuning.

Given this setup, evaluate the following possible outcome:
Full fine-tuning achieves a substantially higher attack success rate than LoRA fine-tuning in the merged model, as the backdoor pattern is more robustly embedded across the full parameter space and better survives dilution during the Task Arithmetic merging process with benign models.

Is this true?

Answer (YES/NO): YES